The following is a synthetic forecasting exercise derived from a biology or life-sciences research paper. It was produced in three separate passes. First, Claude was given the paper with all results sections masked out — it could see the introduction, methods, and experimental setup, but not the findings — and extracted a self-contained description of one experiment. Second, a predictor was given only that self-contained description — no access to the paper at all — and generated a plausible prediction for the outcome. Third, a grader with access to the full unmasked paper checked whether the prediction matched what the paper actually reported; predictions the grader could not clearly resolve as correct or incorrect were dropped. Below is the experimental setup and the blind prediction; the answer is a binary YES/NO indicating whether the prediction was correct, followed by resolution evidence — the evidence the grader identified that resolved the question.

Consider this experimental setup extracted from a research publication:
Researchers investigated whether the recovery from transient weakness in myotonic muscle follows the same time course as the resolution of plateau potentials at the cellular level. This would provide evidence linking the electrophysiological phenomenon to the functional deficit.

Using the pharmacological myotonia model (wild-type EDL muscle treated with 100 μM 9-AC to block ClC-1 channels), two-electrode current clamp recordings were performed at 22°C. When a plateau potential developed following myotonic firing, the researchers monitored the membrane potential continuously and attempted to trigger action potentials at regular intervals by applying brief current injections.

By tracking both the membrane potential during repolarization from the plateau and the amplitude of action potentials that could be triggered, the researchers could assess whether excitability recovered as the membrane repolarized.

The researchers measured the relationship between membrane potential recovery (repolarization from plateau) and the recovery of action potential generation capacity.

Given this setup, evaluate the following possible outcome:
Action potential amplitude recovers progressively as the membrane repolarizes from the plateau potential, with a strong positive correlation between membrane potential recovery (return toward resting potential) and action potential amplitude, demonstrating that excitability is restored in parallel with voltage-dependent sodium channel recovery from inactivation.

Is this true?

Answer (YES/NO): NO